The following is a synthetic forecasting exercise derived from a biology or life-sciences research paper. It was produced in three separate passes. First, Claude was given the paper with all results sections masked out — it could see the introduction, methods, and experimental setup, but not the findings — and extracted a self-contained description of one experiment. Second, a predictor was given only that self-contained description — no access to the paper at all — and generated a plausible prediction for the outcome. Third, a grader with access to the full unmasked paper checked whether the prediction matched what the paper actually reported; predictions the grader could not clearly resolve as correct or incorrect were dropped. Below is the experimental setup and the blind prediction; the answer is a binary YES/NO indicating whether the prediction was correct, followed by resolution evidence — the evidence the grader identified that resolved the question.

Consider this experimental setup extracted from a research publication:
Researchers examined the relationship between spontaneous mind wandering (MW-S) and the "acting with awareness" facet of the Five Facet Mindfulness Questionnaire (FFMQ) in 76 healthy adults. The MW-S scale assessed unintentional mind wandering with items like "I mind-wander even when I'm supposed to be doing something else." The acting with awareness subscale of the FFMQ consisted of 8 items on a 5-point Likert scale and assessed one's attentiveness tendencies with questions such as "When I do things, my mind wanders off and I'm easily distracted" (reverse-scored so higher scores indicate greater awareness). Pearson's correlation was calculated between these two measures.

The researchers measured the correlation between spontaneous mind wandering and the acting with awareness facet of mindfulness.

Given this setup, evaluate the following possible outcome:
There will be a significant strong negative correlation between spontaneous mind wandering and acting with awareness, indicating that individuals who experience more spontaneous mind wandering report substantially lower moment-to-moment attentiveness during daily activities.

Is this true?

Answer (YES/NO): NO